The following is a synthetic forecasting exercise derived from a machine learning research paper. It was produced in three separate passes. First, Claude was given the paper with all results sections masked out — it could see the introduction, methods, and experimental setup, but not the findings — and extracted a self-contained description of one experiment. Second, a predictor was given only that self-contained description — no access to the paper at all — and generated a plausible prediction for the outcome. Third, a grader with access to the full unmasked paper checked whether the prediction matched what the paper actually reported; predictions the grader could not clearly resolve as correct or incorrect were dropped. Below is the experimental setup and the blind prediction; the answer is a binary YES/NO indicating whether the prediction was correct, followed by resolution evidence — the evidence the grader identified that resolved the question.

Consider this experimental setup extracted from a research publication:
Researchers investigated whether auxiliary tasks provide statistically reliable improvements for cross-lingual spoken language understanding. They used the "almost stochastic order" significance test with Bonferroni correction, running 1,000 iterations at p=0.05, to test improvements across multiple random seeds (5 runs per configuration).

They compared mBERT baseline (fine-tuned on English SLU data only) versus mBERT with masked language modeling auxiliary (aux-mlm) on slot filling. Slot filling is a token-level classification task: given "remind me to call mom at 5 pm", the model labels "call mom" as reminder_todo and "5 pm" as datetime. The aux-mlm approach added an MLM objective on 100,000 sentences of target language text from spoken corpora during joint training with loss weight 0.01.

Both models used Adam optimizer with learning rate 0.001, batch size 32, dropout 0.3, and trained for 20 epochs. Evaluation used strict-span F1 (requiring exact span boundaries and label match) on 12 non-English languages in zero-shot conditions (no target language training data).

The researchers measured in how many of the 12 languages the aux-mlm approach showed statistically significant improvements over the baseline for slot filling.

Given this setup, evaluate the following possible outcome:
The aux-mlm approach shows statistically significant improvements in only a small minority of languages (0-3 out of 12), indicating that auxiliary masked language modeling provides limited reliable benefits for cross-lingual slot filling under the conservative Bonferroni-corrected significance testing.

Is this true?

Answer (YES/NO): NO